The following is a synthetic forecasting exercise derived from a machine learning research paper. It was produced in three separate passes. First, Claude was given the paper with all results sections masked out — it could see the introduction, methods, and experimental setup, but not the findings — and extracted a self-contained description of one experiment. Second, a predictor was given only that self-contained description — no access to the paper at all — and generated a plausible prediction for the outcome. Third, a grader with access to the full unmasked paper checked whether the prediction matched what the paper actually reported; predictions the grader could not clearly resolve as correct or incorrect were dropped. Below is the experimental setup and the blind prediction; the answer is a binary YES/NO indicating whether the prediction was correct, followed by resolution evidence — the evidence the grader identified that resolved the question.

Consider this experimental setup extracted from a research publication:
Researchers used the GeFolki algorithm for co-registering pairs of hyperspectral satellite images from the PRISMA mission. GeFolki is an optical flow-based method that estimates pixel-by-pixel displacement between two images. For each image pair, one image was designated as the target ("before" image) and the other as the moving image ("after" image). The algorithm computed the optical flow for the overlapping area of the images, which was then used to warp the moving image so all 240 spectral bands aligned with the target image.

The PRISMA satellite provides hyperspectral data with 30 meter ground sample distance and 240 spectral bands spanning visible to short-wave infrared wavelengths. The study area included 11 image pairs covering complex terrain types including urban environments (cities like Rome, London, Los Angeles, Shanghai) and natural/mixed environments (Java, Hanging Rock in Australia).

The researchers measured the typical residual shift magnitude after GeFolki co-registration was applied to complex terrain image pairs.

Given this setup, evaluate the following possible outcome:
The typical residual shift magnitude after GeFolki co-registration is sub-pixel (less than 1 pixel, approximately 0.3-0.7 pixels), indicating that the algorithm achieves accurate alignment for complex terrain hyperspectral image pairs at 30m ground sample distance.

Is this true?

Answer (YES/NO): NO